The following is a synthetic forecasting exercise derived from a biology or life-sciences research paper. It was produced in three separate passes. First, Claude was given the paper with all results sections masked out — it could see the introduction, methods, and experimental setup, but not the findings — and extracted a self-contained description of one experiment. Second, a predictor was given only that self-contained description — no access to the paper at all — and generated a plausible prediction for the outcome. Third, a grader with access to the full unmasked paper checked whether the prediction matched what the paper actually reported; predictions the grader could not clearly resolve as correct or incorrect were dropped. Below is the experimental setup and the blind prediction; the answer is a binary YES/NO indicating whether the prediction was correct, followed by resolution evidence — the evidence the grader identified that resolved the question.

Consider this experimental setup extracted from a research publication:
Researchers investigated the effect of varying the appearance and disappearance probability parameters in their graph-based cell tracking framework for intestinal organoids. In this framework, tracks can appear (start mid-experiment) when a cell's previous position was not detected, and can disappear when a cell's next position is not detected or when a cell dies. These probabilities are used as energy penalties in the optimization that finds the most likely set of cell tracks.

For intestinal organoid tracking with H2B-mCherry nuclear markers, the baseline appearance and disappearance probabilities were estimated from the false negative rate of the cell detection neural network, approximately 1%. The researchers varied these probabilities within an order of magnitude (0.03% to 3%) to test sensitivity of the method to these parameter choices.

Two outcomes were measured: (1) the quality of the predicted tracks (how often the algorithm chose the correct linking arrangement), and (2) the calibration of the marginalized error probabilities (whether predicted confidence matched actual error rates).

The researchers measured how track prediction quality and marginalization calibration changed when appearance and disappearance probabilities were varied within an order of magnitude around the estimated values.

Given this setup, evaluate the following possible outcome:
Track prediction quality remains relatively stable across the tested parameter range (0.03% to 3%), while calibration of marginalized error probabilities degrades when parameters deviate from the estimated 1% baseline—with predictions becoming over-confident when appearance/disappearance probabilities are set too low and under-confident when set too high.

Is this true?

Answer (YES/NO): NO